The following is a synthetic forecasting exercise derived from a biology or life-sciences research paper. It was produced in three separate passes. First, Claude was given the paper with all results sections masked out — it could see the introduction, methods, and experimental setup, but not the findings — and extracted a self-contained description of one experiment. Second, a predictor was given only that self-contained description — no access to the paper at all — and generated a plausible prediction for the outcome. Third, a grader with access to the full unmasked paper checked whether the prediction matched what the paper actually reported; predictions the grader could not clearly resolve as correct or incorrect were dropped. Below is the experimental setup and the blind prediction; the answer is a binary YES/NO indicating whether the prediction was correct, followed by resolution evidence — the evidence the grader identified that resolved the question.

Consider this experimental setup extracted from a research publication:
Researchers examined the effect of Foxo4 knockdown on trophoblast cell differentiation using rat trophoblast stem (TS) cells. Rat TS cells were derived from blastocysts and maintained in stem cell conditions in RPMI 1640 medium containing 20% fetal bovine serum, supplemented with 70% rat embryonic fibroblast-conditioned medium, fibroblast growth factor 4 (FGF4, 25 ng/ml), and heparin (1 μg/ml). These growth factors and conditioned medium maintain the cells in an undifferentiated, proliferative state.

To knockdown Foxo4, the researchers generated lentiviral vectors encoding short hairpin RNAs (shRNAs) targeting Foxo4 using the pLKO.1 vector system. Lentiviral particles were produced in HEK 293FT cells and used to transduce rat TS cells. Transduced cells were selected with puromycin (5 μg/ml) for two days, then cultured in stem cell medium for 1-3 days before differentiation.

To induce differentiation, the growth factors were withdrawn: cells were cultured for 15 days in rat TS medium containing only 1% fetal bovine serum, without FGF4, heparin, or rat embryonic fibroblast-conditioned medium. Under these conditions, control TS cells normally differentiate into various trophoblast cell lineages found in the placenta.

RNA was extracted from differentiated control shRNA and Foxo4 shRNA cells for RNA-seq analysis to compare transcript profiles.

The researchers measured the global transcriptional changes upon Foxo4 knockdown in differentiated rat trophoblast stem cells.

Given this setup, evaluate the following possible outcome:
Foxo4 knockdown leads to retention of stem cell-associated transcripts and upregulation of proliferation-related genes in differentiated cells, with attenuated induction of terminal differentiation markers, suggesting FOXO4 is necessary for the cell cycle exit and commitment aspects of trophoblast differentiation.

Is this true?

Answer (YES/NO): NO